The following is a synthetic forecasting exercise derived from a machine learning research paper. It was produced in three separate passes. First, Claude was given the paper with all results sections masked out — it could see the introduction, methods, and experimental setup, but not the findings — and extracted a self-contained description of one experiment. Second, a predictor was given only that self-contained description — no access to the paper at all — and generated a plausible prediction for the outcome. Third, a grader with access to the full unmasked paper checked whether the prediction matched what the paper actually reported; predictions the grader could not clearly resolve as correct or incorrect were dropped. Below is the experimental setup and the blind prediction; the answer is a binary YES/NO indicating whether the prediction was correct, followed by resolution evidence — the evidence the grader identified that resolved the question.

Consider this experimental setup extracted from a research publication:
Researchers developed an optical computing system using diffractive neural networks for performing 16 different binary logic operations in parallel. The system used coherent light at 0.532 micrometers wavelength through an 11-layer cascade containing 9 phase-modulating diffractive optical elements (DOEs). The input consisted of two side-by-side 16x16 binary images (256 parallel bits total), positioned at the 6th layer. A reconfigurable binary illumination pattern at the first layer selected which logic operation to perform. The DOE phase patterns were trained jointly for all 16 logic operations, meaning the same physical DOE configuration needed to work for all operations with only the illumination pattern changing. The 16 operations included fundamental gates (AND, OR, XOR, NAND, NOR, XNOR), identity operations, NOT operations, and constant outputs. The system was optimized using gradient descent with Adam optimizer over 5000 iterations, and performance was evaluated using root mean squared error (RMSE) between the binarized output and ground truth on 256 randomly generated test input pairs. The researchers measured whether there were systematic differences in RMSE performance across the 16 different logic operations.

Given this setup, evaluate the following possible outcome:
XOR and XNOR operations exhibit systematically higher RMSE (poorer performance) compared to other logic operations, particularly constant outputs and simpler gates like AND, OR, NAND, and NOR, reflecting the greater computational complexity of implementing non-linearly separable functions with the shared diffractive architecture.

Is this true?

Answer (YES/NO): NO